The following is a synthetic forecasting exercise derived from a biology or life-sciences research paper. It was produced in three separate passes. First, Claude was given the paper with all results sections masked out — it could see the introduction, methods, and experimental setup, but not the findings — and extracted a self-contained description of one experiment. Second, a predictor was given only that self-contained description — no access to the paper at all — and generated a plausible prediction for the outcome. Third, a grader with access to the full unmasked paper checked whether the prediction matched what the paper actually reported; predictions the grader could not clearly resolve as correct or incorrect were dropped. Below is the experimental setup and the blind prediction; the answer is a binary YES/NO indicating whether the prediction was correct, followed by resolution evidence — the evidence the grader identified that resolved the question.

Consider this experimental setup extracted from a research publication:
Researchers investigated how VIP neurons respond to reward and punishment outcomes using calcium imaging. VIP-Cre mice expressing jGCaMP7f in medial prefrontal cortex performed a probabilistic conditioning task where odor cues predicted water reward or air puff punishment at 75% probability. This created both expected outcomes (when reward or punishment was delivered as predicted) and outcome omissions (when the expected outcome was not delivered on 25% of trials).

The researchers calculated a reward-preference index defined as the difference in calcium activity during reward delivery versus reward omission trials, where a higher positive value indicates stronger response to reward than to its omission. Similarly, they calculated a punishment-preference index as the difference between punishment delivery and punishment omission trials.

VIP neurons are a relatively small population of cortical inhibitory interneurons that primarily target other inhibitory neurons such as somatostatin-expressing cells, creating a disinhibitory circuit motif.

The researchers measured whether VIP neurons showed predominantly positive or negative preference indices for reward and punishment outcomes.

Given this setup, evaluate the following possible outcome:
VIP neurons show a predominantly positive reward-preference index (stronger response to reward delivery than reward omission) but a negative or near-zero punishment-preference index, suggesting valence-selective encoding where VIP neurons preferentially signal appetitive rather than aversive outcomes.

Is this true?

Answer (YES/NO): NO